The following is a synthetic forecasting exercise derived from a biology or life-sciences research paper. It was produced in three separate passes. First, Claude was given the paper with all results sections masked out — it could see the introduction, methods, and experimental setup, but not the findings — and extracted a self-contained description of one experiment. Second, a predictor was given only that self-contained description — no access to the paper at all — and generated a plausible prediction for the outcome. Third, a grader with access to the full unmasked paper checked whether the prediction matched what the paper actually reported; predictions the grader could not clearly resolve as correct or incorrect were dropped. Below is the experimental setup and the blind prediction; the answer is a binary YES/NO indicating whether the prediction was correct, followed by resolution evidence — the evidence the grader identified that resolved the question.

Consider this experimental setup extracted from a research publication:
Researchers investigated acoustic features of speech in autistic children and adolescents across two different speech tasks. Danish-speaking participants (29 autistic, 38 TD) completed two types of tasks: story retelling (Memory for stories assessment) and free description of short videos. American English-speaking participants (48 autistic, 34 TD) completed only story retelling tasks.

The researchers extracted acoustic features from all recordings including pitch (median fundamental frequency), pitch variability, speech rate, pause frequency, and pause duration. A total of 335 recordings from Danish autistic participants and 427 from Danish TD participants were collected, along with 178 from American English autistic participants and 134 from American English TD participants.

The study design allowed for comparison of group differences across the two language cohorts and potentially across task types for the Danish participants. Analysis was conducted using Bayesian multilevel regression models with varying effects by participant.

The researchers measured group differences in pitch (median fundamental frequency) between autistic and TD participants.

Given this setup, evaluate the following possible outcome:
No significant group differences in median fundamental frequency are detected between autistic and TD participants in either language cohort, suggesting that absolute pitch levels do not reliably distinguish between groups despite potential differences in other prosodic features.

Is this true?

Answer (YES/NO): NO